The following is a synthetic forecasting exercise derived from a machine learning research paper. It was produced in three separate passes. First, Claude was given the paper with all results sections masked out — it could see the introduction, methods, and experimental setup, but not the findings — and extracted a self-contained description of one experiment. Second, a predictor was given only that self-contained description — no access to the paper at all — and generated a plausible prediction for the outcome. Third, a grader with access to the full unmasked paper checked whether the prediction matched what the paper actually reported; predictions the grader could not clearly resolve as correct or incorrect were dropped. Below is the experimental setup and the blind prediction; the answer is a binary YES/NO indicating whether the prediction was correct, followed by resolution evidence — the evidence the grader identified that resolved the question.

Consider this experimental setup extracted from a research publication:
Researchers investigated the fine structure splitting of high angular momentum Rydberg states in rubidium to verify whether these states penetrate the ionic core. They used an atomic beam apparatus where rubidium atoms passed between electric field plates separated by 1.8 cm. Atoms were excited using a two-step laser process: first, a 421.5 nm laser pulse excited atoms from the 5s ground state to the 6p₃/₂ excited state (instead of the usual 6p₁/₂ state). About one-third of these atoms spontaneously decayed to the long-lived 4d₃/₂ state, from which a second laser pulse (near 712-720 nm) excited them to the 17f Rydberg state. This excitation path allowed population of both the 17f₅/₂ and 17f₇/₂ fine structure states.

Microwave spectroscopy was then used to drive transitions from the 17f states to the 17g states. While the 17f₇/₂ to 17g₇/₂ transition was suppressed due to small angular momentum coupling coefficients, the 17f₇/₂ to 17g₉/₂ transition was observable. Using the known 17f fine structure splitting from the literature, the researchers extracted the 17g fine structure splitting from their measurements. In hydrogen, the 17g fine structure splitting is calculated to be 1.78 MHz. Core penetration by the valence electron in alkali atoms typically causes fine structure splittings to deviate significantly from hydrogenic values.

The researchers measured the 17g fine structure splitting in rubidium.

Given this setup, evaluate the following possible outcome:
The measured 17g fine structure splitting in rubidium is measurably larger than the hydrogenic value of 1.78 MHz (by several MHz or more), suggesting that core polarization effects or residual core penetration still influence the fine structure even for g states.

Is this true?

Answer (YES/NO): NO